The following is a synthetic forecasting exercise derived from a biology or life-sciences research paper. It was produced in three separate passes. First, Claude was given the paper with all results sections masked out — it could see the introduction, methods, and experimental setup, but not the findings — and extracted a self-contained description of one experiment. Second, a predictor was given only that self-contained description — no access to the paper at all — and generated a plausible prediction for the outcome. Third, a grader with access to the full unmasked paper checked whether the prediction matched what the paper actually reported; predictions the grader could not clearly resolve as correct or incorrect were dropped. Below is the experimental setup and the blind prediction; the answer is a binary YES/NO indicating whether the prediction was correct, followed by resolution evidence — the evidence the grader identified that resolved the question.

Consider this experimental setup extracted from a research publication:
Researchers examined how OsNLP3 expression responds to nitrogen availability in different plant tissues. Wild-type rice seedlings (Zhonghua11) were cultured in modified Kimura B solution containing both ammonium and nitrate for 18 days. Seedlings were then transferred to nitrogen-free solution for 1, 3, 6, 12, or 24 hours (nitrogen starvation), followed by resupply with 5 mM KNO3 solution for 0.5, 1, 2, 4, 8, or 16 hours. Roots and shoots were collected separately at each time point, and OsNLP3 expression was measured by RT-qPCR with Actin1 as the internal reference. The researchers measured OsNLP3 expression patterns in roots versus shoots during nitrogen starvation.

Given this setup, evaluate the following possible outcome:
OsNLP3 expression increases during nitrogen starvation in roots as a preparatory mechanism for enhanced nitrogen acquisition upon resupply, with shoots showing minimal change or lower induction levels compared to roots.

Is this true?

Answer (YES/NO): NO